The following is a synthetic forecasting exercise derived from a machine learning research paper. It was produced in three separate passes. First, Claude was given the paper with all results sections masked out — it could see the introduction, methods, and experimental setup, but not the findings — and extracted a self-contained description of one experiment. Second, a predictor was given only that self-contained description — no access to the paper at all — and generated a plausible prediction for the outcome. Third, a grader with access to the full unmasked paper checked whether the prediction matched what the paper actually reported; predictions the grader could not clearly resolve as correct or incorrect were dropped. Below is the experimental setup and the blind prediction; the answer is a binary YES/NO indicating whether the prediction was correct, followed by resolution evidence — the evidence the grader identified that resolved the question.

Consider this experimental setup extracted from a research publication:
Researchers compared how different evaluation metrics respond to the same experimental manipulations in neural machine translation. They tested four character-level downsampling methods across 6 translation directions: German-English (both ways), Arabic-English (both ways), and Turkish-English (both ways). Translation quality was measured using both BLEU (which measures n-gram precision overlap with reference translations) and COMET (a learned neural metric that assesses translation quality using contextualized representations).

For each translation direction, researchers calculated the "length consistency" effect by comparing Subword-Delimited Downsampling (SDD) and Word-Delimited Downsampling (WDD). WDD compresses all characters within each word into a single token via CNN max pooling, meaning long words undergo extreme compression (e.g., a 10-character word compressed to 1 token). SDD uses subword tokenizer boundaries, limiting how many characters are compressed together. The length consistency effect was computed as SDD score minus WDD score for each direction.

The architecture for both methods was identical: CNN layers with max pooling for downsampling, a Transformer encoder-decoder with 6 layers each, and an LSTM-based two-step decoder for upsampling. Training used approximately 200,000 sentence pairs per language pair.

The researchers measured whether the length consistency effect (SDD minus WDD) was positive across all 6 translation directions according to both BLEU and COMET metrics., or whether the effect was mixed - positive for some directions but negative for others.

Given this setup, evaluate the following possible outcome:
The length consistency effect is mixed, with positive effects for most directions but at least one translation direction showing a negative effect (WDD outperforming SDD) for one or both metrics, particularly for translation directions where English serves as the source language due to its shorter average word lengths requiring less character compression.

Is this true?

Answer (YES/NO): NO